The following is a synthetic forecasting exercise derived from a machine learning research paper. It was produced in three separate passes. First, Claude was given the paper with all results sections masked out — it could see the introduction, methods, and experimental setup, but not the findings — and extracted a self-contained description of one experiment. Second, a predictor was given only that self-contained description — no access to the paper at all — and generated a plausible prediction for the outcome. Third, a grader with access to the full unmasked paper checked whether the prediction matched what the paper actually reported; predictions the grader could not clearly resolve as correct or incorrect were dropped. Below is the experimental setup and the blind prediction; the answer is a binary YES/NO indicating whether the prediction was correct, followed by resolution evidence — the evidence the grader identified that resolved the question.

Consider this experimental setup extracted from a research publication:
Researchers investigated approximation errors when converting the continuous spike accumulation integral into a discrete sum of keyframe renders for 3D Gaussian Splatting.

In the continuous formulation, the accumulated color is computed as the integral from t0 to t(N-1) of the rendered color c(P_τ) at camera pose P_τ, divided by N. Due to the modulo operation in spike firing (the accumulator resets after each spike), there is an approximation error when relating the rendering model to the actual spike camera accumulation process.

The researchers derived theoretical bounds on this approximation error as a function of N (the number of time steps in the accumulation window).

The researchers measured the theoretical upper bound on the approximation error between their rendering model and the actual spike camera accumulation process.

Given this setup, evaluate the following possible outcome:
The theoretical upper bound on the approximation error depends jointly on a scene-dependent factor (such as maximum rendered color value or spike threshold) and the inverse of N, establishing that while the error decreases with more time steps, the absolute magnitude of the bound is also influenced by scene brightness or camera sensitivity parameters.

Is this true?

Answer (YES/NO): NO